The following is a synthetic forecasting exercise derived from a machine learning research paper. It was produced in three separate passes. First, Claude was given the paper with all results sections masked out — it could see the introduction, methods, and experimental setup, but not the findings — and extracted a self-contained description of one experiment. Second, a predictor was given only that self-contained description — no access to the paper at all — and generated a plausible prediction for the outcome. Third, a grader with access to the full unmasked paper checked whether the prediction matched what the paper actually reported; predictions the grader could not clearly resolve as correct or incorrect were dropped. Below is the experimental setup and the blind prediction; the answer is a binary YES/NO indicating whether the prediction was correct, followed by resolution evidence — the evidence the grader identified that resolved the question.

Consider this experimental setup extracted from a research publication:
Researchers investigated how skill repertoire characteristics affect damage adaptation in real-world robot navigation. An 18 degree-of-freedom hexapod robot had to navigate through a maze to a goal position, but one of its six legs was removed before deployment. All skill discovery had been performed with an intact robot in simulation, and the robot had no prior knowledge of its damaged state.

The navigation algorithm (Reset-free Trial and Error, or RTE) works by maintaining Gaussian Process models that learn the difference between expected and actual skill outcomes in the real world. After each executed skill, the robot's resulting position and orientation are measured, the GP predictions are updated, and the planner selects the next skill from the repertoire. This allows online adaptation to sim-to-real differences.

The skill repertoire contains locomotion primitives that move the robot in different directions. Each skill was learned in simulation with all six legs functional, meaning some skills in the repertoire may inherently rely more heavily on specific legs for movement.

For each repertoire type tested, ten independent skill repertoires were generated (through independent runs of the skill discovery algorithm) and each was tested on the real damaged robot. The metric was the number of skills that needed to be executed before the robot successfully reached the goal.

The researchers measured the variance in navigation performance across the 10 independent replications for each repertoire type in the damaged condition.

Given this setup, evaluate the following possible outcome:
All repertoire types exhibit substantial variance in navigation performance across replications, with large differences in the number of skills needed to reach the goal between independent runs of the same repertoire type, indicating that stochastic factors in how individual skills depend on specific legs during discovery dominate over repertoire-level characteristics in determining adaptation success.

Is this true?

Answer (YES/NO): YES